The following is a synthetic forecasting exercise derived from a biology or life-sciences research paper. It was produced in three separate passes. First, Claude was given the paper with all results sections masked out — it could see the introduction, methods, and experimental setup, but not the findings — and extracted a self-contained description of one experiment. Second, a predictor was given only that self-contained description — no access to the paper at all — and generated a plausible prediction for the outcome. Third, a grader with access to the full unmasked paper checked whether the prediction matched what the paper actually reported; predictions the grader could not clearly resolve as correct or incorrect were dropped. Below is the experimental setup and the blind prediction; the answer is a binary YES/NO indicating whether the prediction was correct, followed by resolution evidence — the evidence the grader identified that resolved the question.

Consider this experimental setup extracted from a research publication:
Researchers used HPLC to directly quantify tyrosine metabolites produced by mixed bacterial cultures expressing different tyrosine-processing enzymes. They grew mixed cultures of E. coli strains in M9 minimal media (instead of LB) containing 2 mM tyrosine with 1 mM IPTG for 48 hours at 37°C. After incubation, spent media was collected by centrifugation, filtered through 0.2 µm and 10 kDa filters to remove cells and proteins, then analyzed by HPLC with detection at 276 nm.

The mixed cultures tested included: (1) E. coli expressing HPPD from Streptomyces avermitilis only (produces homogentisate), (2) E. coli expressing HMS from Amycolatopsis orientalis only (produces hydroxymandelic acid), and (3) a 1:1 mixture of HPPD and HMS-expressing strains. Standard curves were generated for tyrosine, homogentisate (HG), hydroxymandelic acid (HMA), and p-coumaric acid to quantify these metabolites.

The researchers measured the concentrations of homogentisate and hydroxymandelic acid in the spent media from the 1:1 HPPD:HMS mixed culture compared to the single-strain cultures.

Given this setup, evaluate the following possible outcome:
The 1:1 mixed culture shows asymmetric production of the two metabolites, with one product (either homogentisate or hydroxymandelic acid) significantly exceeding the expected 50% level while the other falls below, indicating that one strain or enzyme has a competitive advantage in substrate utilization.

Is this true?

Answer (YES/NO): NO